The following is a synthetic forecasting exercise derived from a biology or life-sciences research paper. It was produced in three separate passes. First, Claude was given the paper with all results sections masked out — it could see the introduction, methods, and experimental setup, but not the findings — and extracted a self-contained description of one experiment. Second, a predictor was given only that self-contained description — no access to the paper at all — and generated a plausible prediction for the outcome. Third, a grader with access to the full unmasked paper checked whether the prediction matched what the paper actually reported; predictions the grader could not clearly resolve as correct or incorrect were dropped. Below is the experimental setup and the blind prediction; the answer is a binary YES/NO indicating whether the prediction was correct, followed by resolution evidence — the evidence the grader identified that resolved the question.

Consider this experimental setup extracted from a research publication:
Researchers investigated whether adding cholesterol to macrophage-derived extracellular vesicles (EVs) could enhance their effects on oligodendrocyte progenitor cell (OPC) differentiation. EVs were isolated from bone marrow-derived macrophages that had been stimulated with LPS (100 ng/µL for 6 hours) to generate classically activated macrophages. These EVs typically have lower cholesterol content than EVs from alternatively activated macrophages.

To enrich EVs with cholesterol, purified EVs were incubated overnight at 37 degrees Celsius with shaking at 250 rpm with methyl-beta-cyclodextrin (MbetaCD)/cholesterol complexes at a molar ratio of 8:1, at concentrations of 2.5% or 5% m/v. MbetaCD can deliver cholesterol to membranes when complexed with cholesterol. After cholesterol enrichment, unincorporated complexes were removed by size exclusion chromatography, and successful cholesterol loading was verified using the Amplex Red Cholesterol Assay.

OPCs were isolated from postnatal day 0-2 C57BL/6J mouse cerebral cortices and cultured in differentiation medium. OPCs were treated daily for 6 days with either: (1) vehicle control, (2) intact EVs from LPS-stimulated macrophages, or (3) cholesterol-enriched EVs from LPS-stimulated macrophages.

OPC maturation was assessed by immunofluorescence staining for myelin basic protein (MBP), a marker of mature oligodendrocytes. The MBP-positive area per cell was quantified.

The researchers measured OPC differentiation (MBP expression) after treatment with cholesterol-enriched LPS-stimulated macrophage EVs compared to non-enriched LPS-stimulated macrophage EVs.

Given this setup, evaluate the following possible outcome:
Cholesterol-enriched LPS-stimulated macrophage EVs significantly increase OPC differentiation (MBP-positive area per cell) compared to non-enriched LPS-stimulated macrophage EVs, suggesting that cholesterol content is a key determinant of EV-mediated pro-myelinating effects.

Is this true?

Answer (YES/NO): YES